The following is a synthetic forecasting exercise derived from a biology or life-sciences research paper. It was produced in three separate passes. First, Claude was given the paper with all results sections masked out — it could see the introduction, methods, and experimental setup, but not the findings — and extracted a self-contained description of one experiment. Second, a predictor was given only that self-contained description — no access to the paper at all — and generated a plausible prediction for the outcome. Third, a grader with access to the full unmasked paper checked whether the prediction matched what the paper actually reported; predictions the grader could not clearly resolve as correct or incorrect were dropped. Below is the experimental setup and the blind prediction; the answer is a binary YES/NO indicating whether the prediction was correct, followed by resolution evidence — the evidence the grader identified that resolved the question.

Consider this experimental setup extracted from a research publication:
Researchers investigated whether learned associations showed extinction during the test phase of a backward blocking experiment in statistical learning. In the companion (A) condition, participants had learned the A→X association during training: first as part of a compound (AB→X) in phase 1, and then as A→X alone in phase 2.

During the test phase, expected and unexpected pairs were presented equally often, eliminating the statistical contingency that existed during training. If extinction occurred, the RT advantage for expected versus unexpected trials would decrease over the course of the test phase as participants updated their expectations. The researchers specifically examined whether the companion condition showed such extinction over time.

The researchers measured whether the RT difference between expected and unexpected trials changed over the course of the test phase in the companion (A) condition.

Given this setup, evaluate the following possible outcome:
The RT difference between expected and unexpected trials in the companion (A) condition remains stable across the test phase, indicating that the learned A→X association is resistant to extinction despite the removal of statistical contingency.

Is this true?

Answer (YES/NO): YES